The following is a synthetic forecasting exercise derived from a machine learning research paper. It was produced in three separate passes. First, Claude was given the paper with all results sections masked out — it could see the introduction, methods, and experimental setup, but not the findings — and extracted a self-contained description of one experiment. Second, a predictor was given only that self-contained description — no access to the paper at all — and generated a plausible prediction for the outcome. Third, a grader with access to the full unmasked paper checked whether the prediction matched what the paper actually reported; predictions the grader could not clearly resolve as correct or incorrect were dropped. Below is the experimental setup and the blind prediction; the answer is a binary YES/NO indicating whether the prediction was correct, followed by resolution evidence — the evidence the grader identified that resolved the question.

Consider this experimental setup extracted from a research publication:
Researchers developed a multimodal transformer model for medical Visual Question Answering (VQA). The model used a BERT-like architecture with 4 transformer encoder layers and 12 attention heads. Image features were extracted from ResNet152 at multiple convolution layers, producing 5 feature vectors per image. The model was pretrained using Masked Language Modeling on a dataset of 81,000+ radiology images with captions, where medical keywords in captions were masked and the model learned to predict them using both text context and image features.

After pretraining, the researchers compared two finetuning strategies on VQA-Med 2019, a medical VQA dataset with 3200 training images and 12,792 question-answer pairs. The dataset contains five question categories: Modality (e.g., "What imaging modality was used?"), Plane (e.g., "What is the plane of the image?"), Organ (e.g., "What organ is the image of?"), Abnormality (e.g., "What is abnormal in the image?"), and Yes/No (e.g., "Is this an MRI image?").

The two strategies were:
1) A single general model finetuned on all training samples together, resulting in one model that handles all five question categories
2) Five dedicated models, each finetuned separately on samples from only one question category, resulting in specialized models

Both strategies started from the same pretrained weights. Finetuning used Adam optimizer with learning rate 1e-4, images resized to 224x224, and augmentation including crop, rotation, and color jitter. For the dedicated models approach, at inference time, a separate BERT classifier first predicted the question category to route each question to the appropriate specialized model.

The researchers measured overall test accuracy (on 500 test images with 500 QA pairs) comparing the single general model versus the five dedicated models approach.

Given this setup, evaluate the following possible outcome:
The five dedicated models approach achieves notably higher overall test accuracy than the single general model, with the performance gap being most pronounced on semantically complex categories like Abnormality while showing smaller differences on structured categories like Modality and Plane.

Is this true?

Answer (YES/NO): YES